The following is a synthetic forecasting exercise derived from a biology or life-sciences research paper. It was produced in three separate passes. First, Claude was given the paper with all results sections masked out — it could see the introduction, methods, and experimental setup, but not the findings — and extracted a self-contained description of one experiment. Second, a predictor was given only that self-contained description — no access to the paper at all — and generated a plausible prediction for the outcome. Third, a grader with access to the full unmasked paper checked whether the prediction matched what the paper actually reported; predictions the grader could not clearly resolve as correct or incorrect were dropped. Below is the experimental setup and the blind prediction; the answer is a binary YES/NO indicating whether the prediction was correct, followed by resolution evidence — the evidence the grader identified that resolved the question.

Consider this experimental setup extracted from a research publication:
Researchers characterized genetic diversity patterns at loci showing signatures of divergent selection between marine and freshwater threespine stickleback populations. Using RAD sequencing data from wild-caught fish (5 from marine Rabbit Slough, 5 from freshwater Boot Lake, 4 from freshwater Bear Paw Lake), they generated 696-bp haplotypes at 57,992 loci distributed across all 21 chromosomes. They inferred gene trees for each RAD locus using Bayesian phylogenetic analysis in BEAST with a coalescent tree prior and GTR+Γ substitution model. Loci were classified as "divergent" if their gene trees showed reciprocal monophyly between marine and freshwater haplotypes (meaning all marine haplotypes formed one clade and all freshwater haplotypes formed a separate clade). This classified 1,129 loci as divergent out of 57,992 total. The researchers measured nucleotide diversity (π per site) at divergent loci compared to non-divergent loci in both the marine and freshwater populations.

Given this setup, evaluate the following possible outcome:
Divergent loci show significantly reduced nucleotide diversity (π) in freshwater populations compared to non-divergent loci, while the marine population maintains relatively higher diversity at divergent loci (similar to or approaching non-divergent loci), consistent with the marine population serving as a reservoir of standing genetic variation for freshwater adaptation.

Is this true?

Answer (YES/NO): NO